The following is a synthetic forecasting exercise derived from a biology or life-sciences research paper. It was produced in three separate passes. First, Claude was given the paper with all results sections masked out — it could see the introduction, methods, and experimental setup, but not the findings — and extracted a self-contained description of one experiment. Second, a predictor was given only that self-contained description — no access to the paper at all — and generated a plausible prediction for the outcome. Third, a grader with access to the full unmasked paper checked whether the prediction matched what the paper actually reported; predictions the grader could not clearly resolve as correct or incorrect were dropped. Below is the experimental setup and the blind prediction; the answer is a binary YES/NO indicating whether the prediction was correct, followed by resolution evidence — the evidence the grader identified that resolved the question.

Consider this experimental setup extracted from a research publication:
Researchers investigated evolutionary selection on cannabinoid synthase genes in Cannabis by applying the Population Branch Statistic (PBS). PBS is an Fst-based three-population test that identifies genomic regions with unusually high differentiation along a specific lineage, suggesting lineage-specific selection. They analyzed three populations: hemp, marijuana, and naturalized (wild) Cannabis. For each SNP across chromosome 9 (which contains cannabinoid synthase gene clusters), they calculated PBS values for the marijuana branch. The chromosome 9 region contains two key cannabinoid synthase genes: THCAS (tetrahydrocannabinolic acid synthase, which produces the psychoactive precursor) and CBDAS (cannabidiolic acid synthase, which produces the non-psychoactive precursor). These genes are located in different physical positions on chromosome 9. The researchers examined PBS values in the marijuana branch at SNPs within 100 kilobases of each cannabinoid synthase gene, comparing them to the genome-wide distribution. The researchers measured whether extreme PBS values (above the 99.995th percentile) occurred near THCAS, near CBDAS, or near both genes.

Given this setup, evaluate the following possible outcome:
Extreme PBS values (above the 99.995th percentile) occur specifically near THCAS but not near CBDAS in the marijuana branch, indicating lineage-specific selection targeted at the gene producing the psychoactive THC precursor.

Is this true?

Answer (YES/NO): NO